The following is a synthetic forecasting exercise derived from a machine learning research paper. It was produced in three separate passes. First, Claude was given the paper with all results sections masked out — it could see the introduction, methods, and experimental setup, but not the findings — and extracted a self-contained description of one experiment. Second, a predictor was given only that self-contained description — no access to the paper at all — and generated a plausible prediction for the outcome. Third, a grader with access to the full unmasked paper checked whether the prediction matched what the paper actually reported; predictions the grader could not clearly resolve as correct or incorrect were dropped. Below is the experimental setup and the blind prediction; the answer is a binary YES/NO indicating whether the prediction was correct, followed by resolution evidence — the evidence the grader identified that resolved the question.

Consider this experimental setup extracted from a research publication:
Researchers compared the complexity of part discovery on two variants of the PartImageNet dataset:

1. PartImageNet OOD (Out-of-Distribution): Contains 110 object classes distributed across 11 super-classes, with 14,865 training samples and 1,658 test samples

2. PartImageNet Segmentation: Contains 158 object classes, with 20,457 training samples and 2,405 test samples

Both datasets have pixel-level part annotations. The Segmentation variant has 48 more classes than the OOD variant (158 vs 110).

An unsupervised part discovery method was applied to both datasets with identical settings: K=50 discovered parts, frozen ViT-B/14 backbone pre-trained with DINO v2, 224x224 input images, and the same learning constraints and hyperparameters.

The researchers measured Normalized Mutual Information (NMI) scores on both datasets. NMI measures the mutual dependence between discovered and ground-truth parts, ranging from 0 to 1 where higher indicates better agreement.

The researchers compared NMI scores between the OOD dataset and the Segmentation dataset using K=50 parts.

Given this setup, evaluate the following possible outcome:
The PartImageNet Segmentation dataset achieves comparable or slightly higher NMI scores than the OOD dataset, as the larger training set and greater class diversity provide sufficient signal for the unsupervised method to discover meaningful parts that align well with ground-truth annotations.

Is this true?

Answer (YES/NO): YES